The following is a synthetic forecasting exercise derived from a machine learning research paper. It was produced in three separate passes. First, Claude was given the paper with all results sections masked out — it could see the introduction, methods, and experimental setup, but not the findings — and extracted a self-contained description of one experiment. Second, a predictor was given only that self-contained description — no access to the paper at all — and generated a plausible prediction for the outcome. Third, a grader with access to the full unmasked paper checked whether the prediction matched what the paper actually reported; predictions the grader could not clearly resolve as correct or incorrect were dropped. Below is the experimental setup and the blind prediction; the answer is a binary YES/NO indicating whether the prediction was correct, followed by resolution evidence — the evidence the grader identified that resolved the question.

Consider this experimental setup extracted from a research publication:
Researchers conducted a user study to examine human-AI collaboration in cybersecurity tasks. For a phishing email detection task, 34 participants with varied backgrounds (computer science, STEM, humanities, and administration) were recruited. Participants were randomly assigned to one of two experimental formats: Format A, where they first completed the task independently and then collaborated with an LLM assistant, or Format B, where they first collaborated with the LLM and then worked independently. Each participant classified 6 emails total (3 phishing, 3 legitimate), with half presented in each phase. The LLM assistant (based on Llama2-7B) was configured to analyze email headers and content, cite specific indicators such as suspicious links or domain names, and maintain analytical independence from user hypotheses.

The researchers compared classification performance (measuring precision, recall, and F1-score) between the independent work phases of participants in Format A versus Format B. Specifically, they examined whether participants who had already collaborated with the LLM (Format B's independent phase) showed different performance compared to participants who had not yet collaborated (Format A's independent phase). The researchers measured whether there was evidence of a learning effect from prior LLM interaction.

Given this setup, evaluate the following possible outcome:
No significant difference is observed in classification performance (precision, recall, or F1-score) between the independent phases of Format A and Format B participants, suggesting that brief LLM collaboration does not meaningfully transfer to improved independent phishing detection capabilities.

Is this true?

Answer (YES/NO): NO